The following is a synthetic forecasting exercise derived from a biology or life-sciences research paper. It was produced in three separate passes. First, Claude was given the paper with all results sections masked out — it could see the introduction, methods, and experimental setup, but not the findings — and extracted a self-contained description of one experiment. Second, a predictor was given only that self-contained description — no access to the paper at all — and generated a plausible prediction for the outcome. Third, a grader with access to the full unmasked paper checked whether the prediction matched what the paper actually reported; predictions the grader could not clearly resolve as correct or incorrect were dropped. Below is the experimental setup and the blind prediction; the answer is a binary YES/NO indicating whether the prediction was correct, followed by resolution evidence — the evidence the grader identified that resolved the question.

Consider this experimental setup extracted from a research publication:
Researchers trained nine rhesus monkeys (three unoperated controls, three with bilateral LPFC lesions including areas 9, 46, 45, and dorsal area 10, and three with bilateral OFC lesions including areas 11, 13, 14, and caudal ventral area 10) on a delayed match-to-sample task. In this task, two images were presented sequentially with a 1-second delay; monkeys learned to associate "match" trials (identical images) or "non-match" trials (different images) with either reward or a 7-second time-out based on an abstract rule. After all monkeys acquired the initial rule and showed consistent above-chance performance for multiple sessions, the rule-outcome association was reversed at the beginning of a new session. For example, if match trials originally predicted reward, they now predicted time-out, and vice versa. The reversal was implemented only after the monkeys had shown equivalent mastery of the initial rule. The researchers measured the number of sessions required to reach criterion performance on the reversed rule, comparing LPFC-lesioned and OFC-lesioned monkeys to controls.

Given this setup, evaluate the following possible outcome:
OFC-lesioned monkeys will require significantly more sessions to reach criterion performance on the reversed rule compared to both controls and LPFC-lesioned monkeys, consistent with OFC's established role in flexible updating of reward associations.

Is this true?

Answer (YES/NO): NO